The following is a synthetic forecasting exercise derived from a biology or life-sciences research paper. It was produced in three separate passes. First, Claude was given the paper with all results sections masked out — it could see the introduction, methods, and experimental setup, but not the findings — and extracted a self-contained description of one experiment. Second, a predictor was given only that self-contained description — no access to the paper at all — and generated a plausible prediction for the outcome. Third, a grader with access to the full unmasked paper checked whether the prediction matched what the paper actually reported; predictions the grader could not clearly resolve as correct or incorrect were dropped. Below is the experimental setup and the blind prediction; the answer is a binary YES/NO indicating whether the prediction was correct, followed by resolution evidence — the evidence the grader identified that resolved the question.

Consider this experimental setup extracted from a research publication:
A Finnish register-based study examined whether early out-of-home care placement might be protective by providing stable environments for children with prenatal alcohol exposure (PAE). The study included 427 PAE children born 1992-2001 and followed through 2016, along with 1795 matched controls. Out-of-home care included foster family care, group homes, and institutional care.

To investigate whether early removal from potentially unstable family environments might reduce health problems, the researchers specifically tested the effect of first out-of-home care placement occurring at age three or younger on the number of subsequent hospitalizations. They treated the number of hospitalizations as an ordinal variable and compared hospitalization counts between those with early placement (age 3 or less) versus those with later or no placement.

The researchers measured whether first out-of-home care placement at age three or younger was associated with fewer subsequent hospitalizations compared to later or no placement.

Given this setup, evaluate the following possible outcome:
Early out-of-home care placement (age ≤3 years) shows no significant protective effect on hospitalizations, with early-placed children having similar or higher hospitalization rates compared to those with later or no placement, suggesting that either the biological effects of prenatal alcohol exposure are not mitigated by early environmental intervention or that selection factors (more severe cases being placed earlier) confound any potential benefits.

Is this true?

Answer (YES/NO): YES